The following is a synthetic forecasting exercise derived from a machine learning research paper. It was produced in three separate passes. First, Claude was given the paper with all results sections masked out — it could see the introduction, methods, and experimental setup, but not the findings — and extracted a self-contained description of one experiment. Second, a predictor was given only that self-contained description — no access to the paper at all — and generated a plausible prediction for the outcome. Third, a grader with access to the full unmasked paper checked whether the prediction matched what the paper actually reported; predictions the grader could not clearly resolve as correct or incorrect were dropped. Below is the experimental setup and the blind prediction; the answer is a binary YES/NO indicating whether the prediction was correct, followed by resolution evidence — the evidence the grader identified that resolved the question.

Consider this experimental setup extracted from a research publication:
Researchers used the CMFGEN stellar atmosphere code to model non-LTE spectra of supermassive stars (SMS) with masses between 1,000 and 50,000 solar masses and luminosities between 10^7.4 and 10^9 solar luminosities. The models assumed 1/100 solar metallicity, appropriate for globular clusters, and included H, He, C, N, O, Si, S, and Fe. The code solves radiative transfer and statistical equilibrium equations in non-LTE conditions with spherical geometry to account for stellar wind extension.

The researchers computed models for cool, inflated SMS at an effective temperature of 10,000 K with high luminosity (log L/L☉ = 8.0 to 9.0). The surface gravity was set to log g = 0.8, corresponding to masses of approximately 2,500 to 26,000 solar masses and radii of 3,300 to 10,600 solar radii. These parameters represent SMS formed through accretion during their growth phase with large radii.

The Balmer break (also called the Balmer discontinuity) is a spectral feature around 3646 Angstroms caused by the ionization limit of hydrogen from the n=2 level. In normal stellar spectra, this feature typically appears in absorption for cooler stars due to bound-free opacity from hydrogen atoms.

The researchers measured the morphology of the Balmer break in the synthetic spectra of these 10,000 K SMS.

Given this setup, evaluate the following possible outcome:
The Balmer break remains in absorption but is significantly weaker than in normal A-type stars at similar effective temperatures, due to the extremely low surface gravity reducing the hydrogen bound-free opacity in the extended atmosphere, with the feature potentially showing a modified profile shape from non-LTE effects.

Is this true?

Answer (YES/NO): NO